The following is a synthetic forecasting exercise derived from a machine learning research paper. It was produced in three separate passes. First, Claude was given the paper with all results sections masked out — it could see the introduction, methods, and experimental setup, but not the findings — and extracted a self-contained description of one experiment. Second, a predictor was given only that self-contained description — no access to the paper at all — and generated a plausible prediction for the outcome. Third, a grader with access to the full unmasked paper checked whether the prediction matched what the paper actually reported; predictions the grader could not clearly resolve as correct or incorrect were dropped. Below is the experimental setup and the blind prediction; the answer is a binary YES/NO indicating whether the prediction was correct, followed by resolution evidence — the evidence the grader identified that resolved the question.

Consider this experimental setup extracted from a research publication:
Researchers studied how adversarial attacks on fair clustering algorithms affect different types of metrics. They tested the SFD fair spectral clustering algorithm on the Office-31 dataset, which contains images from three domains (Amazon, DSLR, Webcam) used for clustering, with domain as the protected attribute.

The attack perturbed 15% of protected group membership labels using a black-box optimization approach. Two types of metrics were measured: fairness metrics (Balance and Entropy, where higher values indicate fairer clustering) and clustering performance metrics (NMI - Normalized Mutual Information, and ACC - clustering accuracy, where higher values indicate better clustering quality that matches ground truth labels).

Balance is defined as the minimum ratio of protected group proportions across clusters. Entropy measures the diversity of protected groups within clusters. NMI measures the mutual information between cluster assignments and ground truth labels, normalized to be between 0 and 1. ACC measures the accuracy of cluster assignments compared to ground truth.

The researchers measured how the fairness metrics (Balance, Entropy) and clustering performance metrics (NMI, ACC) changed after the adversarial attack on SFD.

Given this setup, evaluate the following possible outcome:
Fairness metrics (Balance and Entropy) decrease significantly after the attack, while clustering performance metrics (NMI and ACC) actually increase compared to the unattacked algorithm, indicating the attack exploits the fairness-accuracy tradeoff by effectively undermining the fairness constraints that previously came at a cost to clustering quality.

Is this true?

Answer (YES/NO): NO